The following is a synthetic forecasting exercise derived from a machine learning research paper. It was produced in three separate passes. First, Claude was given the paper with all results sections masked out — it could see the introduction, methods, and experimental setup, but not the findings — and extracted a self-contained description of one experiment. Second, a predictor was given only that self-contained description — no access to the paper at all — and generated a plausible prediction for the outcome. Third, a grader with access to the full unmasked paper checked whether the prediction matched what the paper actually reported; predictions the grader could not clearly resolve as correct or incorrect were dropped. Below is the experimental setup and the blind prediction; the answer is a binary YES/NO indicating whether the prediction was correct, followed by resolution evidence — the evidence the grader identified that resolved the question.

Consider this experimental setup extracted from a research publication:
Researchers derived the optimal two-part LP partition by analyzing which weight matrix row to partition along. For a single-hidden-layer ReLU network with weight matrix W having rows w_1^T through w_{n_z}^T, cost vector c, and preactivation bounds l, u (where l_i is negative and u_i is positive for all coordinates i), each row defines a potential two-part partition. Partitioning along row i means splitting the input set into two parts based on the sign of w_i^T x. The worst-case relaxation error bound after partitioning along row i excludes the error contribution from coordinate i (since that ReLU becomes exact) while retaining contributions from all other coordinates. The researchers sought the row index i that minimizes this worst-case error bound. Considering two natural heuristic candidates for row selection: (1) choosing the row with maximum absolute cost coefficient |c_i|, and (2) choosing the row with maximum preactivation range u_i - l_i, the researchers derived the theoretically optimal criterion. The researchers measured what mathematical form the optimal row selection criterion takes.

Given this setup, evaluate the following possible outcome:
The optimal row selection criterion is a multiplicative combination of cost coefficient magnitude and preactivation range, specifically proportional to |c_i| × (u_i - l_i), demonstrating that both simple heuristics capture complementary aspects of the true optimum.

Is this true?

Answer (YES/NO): NO